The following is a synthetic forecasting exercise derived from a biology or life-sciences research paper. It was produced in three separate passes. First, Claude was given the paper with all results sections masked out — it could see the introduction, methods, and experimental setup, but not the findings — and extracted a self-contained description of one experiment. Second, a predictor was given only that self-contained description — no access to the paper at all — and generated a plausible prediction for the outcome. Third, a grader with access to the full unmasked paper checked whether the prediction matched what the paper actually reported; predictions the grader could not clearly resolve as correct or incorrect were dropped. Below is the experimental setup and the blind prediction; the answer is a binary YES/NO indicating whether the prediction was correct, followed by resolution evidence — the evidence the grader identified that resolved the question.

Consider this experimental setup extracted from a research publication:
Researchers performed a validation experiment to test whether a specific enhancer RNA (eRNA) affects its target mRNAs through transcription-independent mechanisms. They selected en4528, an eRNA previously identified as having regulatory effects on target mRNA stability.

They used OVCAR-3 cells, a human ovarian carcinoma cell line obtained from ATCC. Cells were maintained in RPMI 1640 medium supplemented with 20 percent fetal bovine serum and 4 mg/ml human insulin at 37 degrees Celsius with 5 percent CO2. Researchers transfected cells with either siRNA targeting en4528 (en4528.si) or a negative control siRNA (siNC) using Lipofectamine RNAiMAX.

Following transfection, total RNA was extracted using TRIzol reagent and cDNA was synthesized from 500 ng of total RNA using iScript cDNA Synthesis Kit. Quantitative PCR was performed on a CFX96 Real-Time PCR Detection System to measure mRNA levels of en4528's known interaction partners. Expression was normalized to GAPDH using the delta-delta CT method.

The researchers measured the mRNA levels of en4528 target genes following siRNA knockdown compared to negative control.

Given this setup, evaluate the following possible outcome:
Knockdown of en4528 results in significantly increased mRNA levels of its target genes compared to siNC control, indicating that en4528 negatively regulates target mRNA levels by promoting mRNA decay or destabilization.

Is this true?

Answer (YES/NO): NO